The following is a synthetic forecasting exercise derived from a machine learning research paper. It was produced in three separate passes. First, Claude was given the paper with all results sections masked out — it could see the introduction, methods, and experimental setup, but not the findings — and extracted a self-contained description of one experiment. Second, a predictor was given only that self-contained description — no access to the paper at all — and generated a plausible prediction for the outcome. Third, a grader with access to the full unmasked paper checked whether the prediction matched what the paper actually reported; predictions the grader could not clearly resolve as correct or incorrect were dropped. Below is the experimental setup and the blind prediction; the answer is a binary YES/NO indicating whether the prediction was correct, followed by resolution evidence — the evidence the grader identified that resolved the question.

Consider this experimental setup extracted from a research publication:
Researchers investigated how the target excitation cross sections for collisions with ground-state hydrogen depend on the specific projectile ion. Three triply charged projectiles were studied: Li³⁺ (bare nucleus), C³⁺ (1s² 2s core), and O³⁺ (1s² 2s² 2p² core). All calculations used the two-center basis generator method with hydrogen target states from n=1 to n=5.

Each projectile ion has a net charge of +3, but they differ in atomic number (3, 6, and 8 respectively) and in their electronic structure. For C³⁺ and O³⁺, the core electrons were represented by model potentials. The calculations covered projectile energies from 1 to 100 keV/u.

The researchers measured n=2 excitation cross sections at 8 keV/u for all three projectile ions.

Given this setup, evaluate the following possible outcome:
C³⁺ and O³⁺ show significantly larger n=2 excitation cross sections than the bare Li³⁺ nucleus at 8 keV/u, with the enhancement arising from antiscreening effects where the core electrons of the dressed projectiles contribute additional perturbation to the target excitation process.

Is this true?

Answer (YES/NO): NO